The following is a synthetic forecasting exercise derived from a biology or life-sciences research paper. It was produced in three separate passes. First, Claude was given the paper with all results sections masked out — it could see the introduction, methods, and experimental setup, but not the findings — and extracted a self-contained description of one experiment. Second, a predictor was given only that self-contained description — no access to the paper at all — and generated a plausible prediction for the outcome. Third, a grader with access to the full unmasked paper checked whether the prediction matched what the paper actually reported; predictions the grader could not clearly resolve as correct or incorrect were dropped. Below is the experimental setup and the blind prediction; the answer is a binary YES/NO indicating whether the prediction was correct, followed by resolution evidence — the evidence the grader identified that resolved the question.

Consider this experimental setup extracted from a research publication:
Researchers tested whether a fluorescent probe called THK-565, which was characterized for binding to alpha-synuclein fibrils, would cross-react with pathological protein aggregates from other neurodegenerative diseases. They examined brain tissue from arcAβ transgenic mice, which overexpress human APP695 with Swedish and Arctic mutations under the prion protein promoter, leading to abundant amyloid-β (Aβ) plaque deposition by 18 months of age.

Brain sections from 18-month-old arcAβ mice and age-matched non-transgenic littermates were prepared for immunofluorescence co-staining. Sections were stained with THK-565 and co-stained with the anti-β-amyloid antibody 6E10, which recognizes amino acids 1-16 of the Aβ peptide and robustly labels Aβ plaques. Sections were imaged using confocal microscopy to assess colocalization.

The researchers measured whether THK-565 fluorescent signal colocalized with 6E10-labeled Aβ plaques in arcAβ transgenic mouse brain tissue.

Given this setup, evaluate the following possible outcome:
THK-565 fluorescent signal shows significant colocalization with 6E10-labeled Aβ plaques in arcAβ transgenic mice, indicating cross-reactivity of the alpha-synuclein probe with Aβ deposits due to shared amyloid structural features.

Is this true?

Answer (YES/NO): YES